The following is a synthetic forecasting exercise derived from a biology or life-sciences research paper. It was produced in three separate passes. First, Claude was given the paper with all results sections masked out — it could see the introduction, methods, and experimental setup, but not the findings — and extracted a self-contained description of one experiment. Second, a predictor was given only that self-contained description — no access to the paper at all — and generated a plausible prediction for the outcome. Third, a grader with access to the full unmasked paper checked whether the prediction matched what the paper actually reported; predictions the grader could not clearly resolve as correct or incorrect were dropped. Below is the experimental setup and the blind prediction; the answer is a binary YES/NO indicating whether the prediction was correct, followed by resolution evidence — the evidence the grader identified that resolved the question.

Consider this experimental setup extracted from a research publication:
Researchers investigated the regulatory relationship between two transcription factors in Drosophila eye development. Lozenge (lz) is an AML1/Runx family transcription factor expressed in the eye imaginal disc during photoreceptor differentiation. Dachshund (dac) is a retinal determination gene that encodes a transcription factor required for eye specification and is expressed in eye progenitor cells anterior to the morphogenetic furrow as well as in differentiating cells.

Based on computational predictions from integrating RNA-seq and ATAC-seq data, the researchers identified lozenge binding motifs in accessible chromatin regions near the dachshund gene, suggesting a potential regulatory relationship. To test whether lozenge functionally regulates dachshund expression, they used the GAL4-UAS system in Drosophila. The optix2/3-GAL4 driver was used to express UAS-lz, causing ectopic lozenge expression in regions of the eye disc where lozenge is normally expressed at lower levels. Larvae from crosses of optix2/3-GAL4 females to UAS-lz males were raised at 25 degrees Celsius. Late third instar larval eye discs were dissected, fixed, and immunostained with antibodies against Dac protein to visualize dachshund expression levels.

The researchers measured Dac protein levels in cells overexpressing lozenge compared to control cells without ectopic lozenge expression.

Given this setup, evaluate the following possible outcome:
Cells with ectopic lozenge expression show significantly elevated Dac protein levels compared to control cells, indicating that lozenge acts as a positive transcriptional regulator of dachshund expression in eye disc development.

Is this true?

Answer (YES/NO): NO